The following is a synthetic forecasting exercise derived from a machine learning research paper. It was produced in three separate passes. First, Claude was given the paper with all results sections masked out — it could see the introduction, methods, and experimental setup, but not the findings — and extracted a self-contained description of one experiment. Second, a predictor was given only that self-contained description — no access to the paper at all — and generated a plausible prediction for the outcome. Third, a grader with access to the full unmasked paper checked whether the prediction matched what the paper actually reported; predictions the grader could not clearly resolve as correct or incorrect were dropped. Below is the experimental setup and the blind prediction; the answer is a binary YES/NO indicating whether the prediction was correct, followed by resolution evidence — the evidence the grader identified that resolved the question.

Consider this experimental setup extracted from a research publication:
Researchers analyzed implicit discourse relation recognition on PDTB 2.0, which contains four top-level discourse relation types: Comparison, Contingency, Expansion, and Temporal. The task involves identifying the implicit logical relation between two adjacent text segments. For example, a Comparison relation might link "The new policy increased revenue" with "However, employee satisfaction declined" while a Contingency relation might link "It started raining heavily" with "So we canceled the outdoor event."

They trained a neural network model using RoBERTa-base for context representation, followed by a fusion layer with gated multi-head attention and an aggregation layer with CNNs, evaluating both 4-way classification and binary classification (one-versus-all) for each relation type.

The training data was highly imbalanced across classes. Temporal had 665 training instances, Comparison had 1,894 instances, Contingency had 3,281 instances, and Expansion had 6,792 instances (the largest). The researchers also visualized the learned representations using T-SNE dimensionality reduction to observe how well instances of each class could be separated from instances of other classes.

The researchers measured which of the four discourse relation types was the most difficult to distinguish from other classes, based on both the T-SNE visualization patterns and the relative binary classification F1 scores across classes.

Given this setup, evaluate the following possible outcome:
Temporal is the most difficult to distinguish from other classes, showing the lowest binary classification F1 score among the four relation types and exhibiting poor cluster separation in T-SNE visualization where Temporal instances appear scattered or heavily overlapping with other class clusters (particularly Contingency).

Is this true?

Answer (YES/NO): YES